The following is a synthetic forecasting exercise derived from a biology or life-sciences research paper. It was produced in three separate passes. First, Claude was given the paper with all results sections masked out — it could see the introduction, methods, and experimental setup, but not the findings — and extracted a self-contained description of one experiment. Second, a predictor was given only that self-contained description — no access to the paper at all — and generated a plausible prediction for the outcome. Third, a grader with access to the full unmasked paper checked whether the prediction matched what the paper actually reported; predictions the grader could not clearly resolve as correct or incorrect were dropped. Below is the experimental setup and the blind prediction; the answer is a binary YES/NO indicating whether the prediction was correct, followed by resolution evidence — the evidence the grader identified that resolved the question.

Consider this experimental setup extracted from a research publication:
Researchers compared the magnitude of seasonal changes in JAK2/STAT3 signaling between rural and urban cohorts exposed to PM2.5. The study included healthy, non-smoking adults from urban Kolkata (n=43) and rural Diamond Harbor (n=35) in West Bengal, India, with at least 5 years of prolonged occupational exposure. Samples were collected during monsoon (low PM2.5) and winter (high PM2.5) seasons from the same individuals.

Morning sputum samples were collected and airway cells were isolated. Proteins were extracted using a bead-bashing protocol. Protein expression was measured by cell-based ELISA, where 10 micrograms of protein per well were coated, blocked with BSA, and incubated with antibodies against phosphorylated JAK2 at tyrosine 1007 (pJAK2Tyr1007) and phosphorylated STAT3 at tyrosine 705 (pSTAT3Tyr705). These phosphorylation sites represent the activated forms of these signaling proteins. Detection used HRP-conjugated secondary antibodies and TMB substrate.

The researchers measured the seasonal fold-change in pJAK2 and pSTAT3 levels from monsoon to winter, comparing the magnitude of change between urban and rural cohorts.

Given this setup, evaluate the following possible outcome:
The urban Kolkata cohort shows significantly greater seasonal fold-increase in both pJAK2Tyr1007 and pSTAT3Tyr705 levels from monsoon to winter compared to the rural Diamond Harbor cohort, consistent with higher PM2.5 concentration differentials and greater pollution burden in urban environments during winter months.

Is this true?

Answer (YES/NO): YES